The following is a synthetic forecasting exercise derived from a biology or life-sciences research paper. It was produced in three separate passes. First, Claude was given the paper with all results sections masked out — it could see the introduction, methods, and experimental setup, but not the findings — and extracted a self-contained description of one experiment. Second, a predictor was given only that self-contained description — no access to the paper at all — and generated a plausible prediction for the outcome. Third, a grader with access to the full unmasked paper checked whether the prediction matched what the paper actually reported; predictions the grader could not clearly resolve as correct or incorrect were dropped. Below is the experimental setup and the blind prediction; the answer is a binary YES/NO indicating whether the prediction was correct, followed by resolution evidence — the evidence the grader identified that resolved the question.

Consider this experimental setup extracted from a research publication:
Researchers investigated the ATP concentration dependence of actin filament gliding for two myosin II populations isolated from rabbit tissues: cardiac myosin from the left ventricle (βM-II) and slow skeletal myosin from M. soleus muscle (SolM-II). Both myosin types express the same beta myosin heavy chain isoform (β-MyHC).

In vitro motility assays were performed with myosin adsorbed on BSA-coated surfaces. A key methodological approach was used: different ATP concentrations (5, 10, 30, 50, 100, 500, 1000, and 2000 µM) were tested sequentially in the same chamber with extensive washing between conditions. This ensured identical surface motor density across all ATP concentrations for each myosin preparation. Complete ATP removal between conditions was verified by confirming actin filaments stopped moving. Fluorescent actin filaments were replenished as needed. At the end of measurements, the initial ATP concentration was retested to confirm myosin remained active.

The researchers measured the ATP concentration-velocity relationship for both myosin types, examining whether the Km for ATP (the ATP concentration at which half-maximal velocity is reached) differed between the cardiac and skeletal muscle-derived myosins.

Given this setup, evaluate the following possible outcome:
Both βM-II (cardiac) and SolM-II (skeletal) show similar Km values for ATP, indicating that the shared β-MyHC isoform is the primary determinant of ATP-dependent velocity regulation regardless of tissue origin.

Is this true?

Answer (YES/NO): NO